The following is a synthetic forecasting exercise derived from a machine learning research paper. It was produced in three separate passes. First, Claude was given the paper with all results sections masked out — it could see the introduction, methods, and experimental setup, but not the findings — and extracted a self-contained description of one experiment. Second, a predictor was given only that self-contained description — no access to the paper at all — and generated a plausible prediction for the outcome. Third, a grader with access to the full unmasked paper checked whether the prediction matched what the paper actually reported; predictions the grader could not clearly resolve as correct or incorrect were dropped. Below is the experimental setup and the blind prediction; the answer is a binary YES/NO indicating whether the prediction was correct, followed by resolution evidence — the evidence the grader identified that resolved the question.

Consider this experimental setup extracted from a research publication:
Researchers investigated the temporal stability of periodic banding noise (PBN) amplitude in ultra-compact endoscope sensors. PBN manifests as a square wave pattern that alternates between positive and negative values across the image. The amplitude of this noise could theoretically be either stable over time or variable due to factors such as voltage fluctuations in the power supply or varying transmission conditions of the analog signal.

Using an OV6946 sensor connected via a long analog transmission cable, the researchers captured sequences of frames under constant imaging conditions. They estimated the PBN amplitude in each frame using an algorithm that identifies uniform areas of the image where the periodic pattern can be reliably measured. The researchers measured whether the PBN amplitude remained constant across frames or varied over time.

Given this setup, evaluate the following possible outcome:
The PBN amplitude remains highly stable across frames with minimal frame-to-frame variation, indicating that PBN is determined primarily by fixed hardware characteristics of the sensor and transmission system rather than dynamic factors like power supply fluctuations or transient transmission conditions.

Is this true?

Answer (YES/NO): NO